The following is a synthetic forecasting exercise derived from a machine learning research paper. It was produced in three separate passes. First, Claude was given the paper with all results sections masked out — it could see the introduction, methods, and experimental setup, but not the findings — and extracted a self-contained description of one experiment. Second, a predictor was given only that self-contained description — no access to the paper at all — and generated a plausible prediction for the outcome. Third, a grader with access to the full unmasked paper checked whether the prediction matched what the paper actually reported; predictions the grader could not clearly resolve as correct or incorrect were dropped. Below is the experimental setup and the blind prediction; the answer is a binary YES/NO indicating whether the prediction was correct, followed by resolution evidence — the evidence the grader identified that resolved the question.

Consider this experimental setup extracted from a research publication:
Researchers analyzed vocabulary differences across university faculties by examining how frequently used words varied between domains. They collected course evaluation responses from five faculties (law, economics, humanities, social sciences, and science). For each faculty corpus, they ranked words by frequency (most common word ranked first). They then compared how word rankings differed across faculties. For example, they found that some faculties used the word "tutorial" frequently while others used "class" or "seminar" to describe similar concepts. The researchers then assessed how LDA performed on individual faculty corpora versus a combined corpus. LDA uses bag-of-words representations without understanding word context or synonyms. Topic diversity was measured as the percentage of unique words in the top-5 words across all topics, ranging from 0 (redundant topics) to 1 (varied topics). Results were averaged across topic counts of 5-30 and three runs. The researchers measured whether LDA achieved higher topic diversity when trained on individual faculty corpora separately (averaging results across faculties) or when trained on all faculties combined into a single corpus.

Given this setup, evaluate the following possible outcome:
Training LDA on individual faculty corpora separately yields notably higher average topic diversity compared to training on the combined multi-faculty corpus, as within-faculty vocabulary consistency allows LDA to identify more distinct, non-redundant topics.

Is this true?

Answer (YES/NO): NO